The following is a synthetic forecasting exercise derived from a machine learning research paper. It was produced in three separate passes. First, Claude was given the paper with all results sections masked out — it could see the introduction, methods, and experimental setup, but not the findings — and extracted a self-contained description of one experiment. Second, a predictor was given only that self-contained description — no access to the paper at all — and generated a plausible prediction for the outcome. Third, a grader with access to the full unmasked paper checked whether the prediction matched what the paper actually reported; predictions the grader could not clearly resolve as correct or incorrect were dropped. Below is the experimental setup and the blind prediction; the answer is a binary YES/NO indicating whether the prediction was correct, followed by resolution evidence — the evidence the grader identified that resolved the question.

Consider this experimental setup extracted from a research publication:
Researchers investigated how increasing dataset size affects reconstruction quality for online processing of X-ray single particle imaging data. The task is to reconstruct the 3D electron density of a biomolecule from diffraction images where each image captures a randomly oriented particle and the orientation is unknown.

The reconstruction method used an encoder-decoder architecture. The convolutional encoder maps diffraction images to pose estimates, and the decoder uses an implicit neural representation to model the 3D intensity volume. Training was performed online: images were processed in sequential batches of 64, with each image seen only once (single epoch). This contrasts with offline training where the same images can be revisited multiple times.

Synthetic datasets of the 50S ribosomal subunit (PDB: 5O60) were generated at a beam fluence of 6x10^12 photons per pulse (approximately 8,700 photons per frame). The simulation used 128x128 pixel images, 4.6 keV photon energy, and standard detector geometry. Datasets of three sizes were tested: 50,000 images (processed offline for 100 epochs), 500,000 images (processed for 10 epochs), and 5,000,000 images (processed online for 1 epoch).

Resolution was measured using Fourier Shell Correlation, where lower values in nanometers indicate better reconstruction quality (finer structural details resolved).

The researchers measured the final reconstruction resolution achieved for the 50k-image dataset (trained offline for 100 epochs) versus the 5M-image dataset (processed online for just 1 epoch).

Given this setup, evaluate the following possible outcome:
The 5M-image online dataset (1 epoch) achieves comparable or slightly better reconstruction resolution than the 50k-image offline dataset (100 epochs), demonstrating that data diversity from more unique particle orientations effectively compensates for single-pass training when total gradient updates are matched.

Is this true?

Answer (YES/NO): NO